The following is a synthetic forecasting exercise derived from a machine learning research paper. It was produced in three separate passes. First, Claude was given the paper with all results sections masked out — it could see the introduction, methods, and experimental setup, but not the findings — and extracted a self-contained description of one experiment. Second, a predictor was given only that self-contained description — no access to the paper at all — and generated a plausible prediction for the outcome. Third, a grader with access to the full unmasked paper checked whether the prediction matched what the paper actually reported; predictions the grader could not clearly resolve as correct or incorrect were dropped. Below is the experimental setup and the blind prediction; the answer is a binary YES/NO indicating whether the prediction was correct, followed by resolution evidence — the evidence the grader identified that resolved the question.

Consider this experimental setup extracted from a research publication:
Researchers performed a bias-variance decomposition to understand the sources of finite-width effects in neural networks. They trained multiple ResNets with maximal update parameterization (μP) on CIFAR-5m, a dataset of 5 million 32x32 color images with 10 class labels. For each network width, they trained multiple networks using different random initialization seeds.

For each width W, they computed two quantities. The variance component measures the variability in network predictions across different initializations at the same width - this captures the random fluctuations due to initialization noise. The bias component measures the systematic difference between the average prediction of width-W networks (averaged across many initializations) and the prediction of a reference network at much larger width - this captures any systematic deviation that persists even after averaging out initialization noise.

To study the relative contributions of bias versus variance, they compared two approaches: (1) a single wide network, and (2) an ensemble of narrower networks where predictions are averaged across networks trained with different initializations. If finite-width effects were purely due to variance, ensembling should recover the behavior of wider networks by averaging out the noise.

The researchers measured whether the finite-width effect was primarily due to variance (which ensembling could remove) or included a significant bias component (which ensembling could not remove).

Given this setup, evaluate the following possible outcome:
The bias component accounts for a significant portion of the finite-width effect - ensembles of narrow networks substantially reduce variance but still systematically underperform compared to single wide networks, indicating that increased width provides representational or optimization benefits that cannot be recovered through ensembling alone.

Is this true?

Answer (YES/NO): YES